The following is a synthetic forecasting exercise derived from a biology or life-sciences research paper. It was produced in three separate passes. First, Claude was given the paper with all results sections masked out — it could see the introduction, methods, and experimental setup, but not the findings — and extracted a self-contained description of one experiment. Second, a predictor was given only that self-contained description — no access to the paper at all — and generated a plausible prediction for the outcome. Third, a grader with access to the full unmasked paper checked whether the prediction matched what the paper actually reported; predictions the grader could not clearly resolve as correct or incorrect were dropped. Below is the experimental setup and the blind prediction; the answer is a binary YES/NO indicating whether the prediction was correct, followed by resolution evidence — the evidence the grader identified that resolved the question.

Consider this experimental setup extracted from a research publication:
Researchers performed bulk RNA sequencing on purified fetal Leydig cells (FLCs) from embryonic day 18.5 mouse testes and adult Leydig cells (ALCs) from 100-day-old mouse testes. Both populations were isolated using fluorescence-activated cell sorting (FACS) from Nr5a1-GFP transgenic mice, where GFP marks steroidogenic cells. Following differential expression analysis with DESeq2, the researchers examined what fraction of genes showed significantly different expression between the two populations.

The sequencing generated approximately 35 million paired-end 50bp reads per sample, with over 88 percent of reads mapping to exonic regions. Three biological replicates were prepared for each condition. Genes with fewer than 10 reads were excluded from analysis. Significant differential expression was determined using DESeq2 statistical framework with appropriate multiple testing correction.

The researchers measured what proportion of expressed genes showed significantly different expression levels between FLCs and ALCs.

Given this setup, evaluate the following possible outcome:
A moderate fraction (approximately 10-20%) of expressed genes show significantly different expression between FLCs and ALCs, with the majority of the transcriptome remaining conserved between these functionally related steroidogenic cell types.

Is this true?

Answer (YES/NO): NO